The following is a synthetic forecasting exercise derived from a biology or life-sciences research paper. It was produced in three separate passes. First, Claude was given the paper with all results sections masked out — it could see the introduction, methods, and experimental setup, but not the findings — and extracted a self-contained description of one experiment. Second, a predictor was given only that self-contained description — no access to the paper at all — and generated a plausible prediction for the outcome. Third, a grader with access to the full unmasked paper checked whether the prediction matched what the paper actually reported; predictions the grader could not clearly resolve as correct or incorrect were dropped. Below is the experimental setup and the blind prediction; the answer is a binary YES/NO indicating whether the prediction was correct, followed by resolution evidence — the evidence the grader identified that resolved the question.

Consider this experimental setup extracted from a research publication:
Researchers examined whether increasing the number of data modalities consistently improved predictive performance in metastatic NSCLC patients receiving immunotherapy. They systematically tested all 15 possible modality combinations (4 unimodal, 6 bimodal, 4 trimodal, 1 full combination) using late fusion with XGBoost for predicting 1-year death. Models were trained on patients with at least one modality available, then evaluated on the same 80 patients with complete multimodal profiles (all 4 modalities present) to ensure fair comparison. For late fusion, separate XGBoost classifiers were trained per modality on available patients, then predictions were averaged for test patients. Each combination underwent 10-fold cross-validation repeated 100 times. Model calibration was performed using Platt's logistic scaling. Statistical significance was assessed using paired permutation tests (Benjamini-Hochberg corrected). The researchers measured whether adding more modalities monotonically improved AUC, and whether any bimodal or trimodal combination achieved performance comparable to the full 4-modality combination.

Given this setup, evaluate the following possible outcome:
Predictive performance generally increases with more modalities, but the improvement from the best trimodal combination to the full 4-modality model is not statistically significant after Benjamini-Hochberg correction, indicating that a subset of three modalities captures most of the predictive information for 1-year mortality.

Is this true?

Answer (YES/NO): NO